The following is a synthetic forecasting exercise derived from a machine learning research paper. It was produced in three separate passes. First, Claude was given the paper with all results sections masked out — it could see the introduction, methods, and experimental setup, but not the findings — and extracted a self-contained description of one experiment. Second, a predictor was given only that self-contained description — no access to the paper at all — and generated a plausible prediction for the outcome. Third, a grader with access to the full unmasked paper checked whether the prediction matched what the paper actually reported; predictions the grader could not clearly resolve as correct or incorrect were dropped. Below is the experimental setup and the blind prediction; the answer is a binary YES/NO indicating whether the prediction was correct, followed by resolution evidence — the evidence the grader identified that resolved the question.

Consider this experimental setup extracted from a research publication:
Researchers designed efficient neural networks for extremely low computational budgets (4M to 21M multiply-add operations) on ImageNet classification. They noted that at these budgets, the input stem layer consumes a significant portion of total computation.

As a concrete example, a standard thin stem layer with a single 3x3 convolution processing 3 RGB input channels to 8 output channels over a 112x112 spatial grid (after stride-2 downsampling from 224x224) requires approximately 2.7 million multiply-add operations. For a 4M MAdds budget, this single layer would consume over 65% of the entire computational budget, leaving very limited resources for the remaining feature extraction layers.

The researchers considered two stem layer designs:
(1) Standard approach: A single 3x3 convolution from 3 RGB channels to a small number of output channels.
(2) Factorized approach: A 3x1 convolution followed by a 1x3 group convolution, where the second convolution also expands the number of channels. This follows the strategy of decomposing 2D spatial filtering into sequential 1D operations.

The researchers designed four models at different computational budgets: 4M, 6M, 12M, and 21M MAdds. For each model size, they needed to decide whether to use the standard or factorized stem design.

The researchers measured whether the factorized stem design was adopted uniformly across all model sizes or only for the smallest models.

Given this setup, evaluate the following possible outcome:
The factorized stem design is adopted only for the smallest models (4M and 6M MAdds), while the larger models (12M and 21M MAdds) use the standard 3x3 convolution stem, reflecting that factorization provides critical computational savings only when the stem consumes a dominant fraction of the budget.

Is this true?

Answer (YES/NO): NO